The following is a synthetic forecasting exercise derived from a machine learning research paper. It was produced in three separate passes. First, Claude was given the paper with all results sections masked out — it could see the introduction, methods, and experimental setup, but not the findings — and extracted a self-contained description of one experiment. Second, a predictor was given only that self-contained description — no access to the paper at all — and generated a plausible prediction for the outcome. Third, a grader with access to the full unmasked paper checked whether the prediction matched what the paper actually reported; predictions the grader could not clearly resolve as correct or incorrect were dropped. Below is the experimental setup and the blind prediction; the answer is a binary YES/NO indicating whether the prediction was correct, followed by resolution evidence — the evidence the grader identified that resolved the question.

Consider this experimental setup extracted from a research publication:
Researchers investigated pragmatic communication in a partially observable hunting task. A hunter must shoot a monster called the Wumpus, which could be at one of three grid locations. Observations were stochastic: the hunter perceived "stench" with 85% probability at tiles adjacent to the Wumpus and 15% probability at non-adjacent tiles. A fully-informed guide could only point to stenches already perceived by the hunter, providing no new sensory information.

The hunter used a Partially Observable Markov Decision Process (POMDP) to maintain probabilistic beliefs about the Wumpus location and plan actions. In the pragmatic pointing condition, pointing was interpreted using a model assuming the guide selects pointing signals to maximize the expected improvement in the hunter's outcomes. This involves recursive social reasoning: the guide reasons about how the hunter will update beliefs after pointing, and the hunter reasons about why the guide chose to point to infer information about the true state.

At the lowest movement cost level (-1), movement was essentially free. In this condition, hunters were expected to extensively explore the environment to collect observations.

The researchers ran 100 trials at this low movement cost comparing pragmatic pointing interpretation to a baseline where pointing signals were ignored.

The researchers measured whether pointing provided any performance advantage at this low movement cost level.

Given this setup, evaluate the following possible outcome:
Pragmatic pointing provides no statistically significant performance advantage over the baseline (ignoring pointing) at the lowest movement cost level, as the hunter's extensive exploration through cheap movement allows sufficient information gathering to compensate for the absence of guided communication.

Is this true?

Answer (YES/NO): YES